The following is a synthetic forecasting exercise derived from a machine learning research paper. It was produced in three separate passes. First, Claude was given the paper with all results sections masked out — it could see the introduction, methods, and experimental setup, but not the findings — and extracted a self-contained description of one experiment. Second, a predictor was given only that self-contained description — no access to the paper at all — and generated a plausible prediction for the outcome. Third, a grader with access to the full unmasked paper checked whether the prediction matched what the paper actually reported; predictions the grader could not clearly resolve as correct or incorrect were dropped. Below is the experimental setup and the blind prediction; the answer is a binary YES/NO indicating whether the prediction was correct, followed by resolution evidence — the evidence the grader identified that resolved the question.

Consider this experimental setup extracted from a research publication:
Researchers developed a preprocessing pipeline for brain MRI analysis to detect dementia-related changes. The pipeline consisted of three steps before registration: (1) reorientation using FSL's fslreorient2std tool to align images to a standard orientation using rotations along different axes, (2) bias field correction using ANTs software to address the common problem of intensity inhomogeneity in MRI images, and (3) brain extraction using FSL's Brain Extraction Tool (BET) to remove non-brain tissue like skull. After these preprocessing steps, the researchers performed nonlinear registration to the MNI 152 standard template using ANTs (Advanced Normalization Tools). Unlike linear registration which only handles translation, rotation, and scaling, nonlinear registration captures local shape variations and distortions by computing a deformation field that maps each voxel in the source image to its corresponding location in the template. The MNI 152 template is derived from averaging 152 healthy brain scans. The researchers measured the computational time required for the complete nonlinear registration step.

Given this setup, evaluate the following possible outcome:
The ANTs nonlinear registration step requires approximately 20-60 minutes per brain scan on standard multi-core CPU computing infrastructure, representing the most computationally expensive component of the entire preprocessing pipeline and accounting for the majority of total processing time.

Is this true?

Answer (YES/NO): NO